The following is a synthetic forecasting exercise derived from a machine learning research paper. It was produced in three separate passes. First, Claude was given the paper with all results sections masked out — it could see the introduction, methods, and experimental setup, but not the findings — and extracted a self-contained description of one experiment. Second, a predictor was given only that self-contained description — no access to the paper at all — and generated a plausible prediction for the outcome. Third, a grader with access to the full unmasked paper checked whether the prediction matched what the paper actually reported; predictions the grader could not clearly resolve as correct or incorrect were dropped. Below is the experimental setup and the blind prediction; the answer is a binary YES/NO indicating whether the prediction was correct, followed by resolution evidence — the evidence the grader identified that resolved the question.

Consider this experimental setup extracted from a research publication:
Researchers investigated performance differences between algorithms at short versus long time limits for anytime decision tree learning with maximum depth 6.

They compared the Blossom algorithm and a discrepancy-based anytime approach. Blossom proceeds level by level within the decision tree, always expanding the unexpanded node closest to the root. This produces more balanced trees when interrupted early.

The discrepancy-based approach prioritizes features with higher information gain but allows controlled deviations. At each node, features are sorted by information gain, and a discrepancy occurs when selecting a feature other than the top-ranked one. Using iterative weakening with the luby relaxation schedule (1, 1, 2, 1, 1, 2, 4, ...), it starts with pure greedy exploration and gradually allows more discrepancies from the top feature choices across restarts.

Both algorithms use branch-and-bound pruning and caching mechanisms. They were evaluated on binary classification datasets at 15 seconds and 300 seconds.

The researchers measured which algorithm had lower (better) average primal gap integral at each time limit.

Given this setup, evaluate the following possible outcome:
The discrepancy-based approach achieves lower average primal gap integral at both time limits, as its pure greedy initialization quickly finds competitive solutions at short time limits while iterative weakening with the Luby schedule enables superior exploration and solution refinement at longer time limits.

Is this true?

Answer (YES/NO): NO